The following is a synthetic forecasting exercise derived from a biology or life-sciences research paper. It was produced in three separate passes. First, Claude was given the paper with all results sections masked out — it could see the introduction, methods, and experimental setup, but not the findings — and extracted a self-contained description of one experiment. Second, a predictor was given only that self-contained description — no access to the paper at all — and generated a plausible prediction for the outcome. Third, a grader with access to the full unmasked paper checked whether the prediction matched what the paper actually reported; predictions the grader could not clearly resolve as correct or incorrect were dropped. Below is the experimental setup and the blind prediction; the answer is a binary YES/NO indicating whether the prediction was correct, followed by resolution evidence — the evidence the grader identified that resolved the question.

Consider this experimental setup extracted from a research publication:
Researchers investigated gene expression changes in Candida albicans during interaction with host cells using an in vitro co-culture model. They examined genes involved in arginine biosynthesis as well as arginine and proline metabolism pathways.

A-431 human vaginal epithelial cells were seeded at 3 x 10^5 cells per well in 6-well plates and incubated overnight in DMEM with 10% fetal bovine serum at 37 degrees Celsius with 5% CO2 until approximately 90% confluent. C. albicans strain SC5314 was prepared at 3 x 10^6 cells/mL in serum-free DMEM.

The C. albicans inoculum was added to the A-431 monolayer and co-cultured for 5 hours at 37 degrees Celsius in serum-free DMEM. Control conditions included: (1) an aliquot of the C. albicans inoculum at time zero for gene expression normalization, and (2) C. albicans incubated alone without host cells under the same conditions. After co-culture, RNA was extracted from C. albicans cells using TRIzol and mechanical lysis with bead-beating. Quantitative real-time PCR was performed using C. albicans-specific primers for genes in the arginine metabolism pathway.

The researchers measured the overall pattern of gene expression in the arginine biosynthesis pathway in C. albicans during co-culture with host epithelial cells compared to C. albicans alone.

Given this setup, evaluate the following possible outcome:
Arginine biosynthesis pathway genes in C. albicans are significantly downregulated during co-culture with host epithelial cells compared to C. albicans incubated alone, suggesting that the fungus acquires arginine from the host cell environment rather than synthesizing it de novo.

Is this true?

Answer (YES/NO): NO